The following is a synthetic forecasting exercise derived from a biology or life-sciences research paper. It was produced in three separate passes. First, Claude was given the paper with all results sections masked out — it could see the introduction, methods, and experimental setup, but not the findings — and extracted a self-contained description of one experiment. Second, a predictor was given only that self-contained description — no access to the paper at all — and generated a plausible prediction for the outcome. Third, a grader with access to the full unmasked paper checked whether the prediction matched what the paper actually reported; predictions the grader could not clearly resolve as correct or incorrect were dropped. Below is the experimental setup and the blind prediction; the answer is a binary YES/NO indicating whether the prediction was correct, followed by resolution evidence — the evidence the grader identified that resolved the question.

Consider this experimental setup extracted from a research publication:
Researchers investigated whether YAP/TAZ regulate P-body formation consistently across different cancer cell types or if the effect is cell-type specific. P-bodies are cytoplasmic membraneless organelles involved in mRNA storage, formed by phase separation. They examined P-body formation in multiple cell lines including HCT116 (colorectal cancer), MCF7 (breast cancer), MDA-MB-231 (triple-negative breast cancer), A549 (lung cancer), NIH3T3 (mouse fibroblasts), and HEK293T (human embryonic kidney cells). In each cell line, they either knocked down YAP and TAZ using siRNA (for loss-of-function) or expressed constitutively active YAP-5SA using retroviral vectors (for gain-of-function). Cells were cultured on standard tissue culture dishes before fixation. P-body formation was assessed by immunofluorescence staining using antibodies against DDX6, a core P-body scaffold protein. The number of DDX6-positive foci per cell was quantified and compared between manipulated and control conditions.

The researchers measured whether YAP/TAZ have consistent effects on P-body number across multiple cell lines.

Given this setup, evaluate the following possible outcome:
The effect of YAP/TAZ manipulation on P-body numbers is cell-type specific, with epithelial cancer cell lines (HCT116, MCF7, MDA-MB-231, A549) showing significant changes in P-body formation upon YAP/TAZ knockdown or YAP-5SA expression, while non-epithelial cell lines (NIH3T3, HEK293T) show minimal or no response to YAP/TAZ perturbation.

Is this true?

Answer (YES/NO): NO